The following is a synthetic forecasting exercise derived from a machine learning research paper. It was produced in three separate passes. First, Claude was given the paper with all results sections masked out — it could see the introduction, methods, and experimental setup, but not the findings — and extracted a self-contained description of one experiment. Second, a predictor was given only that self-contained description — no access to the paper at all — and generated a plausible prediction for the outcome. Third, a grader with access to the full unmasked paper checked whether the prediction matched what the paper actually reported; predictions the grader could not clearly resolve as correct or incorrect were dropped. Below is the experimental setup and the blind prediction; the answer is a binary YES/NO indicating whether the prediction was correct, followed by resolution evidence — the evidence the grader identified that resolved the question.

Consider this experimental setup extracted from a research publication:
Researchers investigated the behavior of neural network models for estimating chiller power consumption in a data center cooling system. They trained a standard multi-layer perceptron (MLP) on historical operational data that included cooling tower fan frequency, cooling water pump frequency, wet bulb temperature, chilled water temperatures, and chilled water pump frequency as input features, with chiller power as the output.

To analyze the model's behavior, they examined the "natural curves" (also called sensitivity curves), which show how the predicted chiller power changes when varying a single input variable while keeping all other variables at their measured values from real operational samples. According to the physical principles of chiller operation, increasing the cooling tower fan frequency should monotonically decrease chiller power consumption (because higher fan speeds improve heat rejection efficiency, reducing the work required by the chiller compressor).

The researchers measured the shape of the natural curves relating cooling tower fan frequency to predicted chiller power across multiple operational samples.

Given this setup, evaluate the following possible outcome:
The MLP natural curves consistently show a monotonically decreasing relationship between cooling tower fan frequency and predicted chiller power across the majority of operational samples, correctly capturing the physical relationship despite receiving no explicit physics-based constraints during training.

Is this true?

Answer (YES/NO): NO